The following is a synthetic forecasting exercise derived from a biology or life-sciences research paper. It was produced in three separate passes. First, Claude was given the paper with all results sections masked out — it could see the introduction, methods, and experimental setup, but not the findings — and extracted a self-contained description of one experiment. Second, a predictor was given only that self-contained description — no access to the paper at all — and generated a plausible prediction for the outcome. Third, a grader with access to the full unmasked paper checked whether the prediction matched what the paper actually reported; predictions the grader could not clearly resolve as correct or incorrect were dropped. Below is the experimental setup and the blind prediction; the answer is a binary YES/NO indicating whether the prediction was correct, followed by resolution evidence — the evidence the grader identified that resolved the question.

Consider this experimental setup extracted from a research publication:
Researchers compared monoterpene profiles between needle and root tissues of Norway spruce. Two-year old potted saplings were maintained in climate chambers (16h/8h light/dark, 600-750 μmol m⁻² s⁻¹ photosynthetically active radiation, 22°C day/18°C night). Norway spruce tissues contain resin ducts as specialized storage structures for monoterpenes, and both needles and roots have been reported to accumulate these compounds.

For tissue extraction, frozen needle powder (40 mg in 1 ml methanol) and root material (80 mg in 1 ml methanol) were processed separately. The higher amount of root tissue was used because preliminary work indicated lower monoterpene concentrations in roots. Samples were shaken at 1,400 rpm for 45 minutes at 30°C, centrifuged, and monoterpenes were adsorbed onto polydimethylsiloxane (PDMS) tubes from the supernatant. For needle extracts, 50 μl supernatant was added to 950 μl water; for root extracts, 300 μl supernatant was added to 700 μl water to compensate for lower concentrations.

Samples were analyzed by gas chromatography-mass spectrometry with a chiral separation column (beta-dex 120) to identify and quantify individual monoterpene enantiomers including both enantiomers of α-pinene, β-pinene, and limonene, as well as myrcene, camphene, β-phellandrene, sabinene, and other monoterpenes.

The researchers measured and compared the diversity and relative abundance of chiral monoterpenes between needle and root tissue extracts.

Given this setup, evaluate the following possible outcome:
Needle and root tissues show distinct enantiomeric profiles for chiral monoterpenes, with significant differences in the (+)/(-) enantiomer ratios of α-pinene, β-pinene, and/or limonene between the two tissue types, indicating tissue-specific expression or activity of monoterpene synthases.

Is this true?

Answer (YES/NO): YES